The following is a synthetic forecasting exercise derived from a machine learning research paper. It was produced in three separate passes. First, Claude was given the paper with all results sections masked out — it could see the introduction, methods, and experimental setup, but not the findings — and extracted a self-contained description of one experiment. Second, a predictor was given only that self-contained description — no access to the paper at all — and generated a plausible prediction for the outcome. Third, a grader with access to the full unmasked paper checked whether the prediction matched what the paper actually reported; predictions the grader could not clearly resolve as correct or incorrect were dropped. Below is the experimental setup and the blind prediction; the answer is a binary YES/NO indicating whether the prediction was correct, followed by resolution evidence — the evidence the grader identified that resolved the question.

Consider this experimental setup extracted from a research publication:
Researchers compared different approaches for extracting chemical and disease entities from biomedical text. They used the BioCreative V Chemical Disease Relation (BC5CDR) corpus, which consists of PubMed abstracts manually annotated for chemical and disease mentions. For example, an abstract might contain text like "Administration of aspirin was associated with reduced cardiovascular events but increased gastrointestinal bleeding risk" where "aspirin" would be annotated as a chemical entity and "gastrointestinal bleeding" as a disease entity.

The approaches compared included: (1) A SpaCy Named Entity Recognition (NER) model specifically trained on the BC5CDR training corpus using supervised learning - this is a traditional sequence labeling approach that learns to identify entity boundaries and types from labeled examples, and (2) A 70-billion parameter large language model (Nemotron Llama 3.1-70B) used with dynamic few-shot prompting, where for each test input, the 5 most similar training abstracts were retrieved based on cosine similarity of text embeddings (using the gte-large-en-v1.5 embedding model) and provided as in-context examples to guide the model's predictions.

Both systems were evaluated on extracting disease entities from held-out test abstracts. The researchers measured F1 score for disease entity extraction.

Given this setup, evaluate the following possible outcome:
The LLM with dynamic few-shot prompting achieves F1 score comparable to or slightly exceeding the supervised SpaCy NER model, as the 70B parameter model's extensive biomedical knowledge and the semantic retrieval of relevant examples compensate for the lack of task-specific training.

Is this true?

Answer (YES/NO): NO